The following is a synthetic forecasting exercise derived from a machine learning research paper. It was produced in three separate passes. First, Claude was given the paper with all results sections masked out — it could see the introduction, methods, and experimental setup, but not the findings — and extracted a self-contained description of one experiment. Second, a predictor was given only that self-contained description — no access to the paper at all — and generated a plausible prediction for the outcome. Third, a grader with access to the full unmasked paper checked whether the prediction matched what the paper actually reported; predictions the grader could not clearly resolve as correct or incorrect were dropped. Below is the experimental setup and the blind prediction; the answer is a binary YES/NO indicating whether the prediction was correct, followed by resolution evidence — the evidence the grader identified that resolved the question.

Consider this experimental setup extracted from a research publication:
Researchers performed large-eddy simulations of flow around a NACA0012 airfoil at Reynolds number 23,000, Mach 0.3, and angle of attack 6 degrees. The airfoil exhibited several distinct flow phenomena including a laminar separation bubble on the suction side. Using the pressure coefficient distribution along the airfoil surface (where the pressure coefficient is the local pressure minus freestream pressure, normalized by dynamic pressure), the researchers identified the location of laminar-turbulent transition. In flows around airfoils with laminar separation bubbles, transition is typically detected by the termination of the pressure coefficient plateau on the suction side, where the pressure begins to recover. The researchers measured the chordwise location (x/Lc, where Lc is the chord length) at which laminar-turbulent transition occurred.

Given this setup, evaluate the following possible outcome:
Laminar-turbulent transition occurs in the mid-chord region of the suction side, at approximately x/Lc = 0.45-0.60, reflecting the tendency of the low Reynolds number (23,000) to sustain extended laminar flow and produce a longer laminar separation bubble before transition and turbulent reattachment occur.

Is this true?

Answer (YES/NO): YES